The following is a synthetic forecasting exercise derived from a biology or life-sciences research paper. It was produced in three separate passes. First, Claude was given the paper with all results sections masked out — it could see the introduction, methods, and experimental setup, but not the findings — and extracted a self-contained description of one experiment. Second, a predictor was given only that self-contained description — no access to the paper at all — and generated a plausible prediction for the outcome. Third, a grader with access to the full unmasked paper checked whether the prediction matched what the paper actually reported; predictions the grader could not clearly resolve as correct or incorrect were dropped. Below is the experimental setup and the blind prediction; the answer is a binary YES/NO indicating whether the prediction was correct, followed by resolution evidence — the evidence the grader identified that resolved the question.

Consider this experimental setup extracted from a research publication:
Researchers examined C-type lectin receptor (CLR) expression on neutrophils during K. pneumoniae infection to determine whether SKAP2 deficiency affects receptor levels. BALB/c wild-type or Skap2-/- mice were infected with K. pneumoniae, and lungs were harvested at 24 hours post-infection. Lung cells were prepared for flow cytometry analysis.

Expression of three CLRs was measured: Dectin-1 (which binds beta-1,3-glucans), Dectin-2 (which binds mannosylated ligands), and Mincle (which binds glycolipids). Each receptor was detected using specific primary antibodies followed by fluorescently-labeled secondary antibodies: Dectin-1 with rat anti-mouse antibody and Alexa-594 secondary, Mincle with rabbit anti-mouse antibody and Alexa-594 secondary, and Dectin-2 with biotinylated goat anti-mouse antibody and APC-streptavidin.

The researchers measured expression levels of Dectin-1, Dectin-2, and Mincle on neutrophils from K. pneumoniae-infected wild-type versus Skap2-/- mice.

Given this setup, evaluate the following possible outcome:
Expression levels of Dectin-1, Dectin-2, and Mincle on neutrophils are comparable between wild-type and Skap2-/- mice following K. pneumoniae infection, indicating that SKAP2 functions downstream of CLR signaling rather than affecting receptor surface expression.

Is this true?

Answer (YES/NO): NO